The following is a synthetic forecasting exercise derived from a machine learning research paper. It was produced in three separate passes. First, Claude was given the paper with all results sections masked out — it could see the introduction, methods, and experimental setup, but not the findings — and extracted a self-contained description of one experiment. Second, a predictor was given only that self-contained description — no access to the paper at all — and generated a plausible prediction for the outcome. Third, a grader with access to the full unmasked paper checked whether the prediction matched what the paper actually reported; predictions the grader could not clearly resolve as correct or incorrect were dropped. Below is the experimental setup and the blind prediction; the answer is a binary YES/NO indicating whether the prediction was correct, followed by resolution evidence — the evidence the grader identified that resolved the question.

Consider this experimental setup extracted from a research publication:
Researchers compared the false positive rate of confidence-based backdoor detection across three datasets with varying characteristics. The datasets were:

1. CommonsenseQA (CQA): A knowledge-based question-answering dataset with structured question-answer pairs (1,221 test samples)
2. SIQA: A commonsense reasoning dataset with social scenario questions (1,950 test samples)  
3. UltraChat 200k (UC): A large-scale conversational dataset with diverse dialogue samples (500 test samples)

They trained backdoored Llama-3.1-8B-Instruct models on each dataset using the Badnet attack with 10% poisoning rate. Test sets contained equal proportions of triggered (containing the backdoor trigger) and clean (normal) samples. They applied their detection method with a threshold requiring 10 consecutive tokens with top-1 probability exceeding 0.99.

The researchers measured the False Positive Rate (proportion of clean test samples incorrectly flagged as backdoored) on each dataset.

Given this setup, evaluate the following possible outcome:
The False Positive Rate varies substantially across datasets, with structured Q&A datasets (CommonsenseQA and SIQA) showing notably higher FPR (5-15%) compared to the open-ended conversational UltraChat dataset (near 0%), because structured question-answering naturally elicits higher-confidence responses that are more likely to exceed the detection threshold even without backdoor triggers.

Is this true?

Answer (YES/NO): NO